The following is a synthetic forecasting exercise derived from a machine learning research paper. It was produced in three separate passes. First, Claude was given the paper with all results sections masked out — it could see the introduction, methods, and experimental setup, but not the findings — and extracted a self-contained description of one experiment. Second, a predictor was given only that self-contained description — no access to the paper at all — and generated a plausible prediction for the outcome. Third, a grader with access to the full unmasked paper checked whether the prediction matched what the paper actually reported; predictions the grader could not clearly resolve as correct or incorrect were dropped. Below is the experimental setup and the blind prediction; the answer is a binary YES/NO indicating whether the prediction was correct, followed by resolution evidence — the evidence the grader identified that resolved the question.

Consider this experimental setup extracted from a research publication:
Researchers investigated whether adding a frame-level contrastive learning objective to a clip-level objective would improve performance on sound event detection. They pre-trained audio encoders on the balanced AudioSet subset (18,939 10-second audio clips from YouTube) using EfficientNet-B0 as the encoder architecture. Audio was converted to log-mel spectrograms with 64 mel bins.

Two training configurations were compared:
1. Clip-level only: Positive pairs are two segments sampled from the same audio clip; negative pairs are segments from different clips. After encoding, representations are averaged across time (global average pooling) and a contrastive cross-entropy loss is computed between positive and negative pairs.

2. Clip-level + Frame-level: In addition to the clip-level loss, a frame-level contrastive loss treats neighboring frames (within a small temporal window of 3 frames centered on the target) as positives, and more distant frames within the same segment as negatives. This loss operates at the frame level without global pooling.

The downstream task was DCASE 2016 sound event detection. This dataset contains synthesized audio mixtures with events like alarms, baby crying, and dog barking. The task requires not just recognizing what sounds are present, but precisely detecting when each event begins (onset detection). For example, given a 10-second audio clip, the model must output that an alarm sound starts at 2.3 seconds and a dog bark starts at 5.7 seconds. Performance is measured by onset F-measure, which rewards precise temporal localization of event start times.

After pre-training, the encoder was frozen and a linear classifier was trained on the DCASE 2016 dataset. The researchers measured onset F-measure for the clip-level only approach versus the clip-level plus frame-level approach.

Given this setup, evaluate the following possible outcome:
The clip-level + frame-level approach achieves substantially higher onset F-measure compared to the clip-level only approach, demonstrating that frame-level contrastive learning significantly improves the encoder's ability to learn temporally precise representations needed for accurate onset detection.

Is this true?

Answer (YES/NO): YES